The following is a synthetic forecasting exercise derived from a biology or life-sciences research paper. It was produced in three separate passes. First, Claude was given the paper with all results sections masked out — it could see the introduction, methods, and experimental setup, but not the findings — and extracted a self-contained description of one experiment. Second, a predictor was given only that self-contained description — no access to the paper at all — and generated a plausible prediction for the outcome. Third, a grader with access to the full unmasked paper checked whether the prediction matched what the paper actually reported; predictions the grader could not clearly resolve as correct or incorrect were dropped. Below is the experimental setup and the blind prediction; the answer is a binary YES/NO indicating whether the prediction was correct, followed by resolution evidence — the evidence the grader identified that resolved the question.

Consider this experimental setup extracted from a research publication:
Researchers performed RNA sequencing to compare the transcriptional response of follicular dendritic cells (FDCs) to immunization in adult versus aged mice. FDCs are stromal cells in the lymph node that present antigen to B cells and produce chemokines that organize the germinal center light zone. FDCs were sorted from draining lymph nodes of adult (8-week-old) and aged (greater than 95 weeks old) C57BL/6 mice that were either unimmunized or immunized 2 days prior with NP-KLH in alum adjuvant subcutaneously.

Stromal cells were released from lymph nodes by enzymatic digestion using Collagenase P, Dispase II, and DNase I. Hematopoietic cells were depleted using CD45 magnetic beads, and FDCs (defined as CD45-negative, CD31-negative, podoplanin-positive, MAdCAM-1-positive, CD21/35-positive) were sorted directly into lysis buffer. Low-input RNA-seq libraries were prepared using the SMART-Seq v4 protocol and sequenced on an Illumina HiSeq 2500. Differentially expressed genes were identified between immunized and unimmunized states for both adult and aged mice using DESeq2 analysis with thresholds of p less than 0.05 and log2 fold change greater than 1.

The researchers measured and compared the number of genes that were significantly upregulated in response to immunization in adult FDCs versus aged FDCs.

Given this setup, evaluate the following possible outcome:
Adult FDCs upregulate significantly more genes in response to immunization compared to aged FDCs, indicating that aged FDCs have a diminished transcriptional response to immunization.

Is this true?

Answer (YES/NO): YES